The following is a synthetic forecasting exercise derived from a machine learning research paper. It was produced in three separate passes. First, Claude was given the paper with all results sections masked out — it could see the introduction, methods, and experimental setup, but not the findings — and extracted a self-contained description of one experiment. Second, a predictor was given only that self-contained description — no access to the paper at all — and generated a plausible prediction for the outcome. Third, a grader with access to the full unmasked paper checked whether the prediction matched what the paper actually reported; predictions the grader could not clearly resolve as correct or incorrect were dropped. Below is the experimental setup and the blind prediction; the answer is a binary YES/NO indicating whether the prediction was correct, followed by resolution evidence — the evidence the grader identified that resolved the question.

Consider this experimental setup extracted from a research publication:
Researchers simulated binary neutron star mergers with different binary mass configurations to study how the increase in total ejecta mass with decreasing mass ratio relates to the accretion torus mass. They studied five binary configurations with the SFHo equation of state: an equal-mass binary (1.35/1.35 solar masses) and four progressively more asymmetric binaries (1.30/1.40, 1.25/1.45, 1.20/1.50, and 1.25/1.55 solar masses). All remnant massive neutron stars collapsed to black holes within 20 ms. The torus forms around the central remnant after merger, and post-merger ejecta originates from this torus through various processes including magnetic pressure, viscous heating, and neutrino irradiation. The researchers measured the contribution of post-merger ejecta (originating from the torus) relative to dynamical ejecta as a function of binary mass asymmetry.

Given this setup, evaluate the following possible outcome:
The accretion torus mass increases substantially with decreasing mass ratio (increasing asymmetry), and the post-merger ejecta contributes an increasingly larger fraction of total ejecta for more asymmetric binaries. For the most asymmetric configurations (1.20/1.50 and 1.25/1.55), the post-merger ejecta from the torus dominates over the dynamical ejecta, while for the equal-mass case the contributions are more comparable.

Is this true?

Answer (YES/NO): NO